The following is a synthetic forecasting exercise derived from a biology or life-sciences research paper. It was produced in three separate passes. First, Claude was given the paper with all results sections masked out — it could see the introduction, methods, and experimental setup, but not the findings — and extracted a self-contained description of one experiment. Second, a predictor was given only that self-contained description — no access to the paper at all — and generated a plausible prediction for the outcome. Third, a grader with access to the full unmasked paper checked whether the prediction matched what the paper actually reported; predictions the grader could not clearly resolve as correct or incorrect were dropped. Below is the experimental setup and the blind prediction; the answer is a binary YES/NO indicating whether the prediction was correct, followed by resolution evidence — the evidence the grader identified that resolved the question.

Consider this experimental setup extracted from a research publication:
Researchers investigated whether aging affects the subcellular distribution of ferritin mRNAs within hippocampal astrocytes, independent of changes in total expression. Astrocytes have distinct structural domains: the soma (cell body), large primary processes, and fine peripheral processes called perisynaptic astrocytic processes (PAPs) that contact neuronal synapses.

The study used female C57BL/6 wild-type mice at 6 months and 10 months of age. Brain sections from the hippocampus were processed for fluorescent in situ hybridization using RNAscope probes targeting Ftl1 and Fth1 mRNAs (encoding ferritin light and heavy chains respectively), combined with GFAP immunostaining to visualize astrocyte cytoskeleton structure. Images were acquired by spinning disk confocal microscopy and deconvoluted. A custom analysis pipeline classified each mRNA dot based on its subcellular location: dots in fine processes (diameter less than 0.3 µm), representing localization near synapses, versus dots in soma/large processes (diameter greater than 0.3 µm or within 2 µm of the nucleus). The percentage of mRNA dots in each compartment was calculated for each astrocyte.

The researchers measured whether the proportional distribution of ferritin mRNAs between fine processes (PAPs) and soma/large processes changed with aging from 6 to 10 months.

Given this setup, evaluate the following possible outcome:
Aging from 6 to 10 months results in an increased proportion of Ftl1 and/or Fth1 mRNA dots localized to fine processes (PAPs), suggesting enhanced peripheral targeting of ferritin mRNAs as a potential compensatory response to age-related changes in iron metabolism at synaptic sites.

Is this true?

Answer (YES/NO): YES